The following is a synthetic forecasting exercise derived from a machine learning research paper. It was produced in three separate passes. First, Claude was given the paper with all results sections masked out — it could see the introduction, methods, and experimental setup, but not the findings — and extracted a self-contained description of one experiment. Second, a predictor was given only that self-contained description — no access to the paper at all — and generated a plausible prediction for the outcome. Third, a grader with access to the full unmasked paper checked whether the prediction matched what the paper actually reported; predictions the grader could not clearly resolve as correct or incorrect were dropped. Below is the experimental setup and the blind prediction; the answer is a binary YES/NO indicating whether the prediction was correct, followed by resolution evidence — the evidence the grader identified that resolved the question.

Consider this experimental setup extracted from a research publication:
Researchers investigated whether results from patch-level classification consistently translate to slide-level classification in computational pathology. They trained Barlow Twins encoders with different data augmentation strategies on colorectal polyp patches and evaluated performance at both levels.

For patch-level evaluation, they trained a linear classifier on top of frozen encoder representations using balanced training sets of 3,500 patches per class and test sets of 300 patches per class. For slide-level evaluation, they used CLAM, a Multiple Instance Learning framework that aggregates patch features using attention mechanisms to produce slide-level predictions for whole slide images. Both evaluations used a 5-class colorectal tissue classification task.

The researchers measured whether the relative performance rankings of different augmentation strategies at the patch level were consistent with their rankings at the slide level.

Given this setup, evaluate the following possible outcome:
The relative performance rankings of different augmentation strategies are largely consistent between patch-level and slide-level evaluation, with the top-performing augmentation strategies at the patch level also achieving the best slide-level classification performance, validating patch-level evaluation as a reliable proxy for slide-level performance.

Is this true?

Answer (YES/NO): NO